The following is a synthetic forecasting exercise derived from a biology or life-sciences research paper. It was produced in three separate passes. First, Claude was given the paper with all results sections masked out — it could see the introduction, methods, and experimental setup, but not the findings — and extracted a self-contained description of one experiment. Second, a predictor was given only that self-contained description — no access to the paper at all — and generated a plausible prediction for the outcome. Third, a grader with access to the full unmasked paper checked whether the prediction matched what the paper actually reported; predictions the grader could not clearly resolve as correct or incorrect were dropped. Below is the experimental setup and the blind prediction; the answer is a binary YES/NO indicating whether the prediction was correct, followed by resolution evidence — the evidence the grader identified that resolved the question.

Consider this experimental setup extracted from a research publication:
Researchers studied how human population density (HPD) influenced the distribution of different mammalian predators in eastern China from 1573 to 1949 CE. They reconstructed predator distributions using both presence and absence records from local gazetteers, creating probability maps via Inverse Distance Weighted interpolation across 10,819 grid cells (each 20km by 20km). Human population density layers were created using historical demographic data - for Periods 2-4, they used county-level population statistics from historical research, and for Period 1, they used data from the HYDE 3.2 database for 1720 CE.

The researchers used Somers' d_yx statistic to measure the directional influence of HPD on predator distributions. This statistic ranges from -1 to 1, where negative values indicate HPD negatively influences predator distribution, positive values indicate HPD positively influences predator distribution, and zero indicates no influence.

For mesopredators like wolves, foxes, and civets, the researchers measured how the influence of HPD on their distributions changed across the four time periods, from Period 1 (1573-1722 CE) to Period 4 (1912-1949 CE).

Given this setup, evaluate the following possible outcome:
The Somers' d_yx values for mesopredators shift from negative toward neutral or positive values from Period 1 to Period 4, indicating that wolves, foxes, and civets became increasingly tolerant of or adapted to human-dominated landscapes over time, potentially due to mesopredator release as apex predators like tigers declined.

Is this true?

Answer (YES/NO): NO